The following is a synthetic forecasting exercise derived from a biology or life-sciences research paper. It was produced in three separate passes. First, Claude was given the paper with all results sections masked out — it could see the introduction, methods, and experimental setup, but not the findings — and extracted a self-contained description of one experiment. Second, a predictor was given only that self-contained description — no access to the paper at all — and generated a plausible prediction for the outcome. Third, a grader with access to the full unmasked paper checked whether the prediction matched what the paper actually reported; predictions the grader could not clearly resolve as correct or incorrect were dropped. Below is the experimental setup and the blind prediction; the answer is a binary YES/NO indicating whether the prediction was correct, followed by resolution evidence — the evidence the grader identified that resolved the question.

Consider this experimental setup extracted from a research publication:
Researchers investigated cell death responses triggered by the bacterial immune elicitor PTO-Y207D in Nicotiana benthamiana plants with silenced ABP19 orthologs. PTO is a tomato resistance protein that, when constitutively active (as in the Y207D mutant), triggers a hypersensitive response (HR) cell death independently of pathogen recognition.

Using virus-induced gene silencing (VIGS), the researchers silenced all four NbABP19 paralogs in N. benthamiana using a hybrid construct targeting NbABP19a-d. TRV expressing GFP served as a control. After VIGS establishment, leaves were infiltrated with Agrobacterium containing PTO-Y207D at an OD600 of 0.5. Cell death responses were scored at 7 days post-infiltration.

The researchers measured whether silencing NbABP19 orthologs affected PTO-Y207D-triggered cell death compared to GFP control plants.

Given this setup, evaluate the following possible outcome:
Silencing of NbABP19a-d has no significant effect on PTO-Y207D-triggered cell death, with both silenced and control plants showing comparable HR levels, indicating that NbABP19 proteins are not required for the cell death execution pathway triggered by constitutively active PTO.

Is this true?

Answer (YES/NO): NO